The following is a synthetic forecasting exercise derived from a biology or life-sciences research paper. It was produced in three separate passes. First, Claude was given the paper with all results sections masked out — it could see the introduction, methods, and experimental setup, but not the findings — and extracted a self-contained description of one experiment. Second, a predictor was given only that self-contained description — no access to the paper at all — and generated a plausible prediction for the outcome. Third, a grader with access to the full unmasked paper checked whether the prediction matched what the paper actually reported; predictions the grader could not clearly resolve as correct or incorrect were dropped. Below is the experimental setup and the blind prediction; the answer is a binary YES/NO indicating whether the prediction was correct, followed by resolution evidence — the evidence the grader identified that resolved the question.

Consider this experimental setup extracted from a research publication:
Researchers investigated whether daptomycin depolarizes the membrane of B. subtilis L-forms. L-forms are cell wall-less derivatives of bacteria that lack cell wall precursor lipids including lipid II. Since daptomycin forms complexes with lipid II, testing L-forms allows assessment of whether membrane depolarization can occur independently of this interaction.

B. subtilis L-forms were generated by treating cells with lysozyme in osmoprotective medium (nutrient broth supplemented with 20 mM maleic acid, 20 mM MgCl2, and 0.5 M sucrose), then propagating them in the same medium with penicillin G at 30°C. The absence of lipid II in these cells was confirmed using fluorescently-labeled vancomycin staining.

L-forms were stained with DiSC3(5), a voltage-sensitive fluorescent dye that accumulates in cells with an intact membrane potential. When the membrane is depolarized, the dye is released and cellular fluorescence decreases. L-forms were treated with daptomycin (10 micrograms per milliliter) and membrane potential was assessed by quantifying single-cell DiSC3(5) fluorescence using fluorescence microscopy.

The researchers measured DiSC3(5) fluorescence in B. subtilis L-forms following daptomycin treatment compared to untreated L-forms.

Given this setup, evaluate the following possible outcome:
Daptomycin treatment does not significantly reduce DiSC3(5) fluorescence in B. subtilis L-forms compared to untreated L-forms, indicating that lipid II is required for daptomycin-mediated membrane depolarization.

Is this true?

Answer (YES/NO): NO